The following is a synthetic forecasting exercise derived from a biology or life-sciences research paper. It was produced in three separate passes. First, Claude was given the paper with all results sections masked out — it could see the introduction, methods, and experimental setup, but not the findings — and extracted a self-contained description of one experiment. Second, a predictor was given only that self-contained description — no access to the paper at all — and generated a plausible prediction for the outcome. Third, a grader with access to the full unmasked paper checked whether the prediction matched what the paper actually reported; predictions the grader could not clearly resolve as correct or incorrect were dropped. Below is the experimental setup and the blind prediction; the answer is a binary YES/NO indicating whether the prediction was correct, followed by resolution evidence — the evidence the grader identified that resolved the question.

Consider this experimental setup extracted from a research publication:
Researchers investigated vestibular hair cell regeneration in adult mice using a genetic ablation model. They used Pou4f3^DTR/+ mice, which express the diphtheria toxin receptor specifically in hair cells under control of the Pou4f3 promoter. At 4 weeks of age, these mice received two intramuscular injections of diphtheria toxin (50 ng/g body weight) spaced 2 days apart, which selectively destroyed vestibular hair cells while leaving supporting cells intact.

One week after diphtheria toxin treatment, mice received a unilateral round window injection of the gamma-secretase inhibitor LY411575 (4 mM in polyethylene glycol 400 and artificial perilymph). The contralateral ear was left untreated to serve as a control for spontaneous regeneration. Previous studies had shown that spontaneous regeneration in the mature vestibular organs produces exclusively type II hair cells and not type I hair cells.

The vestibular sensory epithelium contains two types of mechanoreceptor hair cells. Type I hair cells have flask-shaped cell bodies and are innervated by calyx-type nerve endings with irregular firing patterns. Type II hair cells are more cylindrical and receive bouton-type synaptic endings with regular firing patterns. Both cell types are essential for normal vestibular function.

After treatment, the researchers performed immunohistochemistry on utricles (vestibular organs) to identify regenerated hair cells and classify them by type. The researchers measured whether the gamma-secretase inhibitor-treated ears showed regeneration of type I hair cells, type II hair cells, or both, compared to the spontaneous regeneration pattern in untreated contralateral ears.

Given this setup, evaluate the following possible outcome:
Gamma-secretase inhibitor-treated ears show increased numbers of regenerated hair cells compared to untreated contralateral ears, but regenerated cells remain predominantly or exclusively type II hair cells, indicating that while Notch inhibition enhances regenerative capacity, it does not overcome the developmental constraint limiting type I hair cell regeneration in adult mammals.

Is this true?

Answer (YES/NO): NO